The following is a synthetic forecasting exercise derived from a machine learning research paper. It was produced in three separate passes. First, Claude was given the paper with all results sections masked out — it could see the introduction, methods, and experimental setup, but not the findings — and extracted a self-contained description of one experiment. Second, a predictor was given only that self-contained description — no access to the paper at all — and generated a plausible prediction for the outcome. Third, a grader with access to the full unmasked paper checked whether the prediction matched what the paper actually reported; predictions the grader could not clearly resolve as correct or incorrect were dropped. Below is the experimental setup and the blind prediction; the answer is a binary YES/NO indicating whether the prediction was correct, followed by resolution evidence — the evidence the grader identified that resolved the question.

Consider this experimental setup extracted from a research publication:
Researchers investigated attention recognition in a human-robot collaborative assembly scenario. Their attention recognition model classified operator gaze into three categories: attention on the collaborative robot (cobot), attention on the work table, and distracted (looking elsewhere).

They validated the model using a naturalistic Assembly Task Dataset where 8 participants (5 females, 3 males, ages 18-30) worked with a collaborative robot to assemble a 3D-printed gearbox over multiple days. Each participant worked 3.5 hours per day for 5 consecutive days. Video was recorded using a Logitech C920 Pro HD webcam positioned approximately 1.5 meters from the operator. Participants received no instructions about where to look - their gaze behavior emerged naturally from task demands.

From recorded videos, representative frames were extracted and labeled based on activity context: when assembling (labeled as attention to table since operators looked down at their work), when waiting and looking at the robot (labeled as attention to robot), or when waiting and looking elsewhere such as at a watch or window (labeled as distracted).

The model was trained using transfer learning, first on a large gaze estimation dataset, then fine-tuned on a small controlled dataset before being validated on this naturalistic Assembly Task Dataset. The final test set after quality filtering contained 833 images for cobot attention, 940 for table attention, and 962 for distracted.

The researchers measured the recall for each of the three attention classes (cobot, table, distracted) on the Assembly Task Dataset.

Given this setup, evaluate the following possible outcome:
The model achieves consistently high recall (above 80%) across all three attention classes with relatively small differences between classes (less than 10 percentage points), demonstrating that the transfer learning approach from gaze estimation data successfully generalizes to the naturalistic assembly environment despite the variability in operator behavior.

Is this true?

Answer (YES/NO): NO